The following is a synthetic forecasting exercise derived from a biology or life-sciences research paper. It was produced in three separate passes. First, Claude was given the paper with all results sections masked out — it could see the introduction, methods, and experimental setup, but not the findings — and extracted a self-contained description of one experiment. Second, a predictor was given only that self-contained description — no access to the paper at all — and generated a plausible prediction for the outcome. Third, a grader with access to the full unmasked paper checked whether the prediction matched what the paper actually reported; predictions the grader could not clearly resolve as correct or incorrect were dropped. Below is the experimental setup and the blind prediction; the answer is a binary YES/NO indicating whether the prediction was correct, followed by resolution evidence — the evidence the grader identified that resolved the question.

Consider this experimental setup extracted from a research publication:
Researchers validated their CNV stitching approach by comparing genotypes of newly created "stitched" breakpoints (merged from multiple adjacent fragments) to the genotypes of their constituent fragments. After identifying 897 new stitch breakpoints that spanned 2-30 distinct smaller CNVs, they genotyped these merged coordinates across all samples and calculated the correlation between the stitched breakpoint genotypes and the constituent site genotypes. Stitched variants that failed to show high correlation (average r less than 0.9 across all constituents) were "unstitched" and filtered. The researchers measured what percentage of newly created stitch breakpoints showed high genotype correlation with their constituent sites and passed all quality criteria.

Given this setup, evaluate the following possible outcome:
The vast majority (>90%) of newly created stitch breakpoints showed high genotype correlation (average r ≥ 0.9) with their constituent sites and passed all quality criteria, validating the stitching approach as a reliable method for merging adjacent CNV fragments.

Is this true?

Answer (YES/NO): YES